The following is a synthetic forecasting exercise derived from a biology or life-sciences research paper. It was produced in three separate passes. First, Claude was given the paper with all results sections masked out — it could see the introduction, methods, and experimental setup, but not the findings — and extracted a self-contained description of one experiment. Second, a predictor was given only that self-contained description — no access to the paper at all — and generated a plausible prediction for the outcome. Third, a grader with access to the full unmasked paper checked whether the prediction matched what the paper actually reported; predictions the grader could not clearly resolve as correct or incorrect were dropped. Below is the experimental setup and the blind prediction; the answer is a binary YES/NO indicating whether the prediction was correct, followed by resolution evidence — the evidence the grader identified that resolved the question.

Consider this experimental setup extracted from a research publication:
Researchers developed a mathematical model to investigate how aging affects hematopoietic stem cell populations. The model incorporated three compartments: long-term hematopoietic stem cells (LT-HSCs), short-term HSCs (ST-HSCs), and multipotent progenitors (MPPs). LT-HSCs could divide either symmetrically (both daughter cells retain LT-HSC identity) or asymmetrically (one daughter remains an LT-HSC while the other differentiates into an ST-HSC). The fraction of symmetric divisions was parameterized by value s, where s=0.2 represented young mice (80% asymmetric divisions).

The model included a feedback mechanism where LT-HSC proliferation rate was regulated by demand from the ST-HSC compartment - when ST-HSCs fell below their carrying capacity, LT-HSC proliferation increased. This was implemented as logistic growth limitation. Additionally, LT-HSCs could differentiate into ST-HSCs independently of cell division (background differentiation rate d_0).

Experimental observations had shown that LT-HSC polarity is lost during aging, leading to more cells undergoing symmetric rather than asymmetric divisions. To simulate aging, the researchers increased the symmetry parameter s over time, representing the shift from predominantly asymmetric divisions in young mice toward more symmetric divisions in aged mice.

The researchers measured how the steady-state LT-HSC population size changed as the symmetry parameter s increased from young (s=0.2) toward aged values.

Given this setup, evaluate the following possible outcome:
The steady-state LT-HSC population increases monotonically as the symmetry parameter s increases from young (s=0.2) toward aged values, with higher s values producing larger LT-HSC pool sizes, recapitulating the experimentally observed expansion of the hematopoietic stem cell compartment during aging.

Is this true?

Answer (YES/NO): YES